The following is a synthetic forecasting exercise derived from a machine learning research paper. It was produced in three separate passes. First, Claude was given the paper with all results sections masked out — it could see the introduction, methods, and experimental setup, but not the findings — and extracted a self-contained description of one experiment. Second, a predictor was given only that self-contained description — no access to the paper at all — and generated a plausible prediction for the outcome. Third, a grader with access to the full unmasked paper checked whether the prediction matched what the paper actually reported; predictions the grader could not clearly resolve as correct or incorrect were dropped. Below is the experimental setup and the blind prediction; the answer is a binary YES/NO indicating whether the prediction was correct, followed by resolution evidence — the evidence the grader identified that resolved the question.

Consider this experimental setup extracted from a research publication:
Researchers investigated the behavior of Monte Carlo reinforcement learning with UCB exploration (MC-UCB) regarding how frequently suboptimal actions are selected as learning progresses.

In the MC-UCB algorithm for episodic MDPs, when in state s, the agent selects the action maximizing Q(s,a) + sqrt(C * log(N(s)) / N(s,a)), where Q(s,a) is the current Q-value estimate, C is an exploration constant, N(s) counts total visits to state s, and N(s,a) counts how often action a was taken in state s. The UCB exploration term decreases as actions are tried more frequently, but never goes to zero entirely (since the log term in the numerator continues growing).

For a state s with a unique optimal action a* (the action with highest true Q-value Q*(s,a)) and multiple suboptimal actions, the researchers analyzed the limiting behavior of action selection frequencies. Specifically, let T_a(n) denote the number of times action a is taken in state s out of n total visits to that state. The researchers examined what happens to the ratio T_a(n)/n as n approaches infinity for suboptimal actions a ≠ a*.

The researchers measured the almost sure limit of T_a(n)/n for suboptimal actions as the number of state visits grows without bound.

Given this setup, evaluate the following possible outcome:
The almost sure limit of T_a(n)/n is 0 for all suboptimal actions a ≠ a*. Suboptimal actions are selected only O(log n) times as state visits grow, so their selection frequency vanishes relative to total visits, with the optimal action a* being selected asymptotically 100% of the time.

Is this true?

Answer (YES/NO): YES